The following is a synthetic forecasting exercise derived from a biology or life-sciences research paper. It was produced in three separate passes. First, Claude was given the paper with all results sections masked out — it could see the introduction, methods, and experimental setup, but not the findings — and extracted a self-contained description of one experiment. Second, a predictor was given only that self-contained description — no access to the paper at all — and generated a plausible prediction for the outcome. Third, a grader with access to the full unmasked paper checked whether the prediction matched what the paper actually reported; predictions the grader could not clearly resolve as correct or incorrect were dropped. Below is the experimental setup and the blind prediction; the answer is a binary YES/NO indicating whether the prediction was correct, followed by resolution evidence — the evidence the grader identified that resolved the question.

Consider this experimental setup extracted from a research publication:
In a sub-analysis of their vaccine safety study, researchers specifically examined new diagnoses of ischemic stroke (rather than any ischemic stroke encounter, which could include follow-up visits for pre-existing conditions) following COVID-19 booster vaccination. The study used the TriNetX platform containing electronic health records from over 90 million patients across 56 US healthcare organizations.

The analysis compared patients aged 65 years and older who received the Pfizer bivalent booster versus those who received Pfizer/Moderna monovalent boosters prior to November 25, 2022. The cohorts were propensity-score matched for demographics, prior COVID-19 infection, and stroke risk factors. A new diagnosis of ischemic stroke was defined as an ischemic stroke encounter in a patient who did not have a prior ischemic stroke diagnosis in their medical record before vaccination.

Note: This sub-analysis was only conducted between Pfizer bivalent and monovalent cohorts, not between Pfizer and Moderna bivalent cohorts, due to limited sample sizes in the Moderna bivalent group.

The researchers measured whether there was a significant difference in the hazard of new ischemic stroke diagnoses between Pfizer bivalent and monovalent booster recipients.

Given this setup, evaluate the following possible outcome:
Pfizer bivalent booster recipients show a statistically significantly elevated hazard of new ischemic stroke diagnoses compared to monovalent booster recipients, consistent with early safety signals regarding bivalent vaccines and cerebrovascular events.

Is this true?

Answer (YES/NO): NO